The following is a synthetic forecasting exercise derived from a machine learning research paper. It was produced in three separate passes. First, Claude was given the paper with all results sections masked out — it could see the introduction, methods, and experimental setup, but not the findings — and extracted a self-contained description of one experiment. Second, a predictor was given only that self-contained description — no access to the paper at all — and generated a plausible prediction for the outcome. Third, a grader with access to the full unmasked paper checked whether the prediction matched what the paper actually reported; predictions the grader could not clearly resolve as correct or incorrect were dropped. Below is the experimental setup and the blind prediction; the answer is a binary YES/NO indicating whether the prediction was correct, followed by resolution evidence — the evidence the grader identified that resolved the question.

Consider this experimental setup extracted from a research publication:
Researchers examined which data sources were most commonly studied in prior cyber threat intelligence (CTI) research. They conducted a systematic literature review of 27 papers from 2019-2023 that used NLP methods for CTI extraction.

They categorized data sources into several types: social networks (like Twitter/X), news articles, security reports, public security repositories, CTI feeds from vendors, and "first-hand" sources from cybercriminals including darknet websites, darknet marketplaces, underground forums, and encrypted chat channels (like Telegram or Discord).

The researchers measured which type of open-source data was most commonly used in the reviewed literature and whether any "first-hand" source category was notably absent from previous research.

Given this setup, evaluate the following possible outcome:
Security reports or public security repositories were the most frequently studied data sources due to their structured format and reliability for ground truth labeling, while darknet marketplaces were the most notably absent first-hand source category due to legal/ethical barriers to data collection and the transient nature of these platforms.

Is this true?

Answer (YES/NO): NO